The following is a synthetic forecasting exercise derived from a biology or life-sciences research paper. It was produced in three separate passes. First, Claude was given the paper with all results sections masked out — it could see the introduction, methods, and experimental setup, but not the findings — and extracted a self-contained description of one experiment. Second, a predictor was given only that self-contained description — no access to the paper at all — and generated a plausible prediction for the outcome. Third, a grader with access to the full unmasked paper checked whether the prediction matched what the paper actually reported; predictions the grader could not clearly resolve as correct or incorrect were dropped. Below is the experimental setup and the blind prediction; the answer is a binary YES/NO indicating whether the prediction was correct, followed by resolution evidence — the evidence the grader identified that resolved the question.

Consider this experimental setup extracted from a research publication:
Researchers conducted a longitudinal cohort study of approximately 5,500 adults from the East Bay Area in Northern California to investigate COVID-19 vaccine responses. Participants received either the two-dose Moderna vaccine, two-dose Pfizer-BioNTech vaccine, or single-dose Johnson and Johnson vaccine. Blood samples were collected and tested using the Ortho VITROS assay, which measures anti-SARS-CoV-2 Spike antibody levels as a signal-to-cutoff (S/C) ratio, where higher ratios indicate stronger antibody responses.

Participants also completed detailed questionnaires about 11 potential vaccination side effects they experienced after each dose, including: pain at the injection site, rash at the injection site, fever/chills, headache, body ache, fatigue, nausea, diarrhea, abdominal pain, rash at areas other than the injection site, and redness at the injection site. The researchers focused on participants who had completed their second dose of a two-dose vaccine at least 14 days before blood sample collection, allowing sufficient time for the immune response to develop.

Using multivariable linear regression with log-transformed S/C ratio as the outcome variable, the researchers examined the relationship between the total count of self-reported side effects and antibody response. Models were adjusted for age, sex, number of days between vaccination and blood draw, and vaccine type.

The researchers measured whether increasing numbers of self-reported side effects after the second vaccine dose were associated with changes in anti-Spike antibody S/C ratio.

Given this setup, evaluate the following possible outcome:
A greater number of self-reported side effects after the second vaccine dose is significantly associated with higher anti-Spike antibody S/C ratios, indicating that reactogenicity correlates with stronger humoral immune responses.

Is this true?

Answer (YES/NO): YES